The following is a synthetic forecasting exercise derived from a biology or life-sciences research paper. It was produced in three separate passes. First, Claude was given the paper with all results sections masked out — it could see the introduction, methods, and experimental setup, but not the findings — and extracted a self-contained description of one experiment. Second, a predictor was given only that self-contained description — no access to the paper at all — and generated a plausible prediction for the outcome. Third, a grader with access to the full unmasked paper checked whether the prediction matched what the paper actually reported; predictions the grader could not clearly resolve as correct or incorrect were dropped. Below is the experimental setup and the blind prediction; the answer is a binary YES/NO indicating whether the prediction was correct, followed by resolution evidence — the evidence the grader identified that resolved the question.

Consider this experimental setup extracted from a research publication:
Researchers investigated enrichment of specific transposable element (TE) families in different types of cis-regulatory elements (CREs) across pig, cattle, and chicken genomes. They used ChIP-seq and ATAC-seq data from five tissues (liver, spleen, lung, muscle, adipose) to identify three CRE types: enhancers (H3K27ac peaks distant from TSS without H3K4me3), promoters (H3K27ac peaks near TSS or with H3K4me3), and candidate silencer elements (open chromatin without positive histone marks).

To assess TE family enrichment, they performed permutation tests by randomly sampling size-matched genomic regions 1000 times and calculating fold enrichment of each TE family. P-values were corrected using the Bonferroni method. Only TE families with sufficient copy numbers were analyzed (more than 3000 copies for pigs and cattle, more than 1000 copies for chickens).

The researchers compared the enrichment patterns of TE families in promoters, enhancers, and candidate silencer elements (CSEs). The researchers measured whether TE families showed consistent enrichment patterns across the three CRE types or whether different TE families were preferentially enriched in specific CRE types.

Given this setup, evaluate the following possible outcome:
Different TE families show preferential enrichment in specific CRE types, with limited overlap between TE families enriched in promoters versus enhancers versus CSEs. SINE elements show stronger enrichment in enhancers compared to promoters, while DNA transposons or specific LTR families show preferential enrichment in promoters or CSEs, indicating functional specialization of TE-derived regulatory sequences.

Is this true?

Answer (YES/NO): NO